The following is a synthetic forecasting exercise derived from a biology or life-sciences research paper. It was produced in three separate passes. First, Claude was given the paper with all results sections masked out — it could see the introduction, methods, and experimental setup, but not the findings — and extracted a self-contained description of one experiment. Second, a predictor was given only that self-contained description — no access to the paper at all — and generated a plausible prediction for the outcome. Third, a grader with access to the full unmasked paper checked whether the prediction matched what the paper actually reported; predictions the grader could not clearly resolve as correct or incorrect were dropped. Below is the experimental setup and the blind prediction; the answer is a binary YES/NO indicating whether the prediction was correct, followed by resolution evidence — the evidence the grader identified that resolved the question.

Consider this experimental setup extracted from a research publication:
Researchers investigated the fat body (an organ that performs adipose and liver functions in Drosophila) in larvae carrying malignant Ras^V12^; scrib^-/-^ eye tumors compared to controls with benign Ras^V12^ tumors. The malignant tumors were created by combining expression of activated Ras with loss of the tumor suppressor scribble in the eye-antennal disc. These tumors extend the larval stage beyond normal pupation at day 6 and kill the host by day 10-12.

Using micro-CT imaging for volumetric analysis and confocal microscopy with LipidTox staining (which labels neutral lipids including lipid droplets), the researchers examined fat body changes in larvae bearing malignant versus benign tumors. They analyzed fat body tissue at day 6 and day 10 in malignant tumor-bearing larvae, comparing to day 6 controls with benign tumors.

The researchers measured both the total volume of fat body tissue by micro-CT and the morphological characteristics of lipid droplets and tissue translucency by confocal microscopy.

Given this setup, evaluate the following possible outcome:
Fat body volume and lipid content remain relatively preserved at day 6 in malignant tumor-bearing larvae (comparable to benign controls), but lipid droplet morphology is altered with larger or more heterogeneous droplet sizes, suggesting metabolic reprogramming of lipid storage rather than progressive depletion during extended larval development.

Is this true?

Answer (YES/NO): YES